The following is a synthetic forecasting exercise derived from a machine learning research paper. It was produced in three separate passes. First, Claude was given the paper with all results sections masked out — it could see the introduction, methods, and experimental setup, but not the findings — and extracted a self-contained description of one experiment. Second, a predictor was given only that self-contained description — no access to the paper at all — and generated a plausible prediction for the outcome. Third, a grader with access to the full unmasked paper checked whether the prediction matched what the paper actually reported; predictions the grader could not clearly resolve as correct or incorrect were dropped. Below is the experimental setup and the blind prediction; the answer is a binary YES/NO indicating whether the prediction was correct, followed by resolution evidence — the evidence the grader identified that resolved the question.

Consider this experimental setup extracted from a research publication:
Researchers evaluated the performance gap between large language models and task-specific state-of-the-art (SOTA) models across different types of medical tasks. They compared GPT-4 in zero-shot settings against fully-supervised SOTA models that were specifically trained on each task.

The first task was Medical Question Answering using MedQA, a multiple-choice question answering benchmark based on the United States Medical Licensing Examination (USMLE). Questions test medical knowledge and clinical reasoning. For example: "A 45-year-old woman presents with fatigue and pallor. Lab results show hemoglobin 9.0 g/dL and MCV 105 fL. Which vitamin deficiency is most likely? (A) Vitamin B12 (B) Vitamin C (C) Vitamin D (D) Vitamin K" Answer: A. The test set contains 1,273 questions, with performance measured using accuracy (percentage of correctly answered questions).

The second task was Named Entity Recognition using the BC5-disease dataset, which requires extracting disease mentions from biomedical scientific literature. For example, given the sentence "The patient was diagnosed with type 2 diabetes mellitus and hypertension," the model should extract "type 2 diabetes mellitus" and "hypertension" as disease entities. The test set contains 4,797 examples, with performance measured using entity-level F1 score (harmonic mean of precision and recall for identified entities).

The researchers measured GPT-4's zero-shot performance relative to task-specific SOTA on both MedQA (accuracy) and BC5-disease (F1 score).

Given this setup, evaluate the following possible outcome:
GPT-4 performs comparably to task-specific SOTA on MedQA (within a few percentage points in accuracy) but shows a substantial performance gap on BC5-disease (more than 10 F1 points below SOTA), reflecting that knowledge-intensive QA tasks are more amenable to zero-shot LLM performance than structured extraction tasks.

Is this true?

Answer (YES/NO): NO